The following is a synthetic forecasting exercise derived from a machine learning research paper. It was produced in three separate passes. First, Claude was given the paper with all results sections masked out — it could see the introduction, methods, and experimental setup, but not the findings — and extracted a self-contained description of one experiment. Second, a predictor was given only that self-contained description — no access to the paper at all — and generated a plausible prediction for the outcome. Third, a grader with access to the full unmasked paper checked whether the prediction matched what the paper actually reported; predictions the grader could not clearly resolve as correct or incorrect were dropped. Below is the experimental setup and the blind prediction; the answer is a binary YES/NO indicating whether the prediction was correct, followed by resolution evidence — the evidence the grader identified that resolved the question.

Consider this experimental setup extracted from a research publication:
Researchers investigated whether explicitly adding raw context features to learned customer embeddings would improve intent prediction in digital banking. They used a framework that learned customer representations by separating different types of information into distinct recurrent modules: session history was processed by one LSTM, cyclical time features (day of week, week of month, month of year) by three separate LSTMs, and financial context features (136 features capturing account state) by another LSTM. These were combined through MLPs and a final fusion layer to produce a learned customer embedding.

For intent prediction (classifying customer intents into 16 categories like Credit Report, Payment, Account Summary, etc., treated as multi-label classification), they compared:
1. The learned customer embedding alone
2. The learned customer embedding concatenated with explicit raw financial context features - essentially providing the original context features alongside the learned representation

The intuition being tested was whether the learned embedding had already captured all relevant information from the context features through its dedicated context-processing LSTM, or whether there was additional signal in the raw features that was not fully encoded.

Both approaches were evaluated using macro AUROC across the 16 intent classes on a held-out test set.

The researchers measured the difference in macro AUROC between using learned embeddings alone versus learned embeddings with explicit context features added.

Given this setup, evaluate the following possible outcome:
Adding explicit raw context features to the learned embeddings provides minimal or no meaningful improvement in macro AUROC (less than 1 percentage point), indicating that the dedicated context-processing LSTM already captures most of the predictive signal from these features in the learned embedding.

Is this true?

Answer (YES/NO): NO